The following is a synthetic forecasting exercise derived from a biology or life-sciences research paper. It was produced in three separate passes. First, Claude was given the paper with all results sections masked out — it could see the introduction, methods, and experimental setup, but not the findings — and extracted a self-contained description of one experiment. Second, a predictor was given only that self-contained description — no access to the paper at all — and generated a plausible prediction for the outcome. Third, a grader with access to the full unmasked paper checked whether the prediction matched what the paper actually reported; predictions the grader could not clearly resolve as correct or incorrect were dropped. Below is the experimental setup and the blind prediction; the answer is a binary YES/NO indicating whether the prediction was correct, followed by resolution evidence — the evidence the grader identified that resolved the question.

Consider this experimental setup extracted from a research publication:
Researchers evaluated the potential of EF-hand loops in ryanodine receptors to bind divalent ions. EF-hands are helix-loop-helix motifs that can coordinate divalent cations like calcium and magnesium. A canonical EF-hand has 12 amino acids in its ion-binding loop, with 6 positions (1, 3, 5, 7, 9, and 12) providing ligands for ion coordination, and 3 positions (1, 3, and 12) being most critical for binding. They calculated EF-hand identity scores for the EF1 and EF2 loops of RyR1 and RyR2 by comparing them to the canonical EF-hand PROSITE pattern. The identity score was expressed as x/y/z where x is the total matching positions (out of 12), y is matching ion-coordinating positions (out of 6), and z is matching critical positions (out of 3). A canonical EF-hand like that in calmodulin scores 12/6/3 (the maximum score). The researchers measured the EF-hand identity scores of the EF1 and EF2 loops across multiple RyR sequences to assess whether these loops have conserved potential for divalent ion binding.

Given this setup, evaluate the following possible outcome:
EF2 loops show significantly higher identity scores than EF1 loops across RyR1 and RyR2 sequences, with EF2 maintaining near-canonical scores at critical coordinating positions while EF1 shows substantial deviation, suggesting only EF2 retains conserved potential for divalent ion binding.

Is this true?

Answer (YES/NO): NO